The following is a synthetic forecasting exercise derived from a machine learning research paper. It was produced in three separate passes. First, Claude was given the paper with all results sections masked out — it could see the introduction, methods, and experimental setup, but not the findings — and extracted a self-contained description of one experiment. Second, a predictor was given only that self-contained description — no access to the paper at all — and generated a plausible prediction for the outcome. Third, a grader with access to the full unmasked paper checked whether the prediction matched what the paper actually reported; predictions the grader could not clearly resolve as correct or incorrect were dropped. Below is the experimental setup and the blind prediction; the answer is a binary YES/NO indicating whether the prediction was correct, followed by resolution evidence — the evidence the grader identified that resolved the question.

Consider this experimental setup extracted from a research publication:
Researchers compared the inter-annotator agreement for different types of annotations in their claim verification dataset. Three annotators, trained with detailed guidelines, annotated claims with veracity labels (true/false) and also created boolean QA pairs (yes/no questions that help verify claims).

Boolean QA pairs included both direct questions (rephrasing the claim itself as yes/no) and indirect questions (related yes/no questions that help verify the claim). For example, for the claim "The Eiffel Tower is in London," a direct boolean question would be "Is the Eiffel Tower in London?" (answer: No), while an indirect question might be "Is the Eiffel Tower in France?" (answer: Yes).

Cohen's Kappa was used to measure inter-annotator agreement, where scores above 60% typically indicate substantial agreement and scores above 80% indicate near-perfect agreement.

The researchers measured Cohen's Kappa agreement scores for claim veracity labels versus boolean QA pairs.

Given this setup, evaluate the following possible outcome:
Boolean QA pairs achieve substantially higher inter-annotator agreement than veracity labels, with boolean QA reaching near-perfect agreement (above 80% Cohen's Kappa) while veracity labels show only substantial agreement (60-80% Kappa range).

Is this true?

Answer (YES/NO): NO